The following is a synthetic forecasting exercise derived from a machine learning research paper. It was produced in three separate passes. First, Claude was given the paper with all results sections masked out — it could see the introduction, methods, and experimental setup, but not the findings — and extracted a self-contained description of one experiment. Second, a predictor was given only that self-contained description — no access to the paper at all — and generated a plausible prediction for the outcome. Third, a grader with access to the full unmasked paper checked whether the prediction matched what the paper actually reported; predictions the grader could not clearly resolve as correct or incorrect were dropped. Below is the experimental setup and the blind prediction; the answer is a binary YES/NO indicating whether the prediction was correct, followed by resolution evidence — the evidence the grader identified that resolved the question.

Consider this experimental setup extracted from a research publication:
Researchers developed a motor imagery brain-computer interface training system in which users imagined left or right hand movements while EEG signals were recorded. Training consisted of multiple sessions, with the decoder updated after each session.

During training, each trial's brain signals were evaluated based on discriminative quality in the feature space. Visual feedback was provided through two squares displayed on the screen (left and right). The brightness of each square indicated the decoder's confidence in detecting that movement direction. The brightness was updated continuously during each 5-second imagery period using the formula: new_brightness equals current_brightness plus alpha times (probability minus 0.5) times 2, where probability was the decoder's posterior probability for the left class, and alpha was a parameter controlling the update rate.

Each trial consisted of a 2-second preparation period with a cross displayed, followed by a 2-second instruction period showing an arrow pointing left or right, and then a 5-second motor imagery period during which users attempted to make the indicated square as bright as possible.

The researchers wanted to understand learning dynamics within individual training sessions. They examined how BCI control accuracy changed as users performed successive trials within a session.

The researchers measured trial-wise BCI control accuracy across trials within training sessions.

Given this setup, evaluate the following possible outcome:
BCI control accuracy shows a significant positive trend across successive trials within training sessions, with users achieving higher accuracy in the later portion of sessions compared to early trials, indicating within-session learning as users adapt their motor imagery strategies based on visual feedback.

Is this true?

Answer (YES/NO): YES